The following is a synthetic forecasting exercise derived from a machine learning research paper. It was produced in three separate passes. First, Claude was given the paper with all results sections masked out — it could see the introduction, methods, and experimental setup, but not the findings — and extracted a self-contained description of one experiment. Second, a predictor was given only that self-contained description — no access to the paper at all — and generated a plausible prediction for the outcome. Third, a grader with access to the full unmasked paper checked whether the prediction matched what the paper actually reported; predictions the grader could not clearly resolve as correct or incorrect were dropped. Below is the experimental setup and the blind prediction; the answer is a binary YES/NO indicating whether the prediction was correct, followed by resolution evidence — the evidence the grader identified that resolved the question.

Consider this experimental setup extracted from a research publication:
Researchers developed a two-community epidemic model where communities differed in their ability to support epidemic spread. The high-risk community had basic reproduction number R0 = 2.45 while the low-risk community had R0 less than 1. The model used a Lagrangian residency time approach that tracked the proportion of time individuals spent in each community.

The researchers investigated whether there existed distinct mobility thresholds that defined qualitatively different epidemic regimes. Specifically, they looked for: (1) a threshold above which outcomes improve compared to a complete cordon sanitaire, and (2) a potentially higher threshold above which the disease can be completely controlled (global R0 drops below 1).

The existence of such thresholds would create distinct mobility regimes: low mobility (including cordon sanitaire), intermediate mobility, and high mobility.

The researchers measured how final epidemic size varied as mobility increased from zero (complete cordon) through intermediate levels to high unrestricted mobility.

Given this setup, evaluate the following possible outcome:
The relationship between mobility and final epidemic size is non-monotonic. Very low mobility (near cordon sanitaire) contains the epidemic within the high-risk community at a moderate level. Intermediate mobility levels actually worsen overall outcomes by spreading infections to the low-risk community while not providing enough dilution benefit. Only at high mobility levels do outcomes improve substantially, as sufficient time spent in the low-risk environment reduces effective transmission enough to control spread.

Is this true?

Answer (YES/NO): YES